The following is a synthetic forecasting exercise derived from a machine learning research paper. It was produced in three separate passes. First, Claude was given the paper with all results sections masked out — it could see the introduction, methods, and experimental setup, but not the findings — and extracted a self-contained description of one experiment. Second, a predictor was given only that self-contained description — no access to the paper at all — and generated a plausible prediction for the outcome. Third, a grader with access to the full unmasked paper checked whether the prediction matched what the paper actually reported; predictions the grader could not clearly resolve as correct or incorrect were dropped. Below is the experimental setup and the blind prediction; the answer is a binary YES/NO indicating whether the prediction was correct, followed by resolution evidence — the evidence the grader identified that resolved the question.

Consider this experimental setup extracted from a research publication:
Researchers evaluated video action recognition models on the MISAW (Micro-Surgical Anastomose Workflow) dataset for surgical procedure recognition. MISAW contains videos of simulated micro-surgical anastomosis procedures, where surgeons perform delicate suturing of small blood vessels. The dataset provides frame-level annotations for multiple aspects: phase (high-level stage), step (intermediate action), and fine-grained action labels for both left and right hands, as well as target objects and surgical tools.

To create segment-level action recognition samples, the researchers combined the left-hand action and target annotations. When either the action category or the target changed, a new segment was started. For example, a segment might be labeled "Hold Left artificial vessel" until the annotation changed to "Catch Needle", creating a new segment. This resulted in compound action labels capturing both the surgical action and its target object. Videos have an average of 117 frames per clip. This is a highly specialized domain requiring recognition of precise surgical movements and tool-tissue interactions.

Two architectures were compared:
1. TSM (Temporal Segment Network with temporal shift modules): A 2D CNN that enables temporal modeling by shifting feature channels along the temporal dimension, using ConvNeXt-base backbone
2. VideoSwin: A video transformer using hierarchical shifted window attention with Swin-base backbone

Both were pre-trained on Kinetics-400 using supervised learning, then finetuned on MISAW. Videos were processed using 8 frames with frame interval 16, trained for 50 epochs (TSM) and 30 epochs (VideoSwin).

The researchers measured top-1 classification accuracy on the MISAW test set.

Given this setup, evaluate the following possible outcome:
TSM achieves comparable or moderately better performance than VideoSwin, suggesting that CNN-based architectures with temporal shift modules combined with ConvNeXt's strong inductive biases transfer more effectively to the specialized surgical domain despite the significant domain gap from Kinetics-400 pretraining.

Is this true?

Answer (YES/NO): YES